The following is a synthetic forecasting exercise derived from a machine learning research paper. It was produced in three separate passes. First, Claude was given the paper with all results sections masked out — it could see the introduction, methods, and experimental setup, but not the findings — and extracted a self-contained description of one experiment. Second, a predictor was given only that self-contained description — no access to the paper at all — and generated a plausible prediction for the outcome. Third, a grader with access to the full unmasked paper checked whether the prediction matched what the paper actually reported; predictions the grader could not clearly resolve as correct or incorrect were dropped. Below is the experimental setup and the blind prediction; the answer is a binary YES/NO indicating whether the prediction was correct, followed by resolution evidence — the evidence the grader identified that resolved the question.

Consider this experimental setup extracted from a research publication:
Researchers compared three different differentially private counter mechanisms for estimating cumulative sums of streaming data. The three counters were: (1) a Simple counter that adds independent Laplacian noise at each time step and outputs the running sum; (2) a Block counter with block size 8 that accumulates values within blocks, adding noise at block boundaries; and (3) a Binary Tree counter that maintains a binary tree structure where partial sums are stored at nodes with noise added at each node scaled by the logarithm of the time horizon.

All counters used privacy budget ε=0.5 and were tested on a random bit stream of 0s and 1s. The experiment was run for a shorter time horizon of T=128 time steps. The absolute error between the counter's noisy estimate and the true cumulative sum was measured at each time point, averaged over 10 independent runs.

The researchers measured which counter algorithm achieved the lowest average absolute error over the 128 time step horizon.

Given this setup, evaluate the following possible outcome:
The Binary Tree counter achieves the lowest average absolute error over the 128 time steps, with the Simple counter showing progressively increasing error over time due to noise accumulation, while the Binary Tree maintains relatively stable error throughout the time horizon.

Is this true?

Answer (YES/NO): NO